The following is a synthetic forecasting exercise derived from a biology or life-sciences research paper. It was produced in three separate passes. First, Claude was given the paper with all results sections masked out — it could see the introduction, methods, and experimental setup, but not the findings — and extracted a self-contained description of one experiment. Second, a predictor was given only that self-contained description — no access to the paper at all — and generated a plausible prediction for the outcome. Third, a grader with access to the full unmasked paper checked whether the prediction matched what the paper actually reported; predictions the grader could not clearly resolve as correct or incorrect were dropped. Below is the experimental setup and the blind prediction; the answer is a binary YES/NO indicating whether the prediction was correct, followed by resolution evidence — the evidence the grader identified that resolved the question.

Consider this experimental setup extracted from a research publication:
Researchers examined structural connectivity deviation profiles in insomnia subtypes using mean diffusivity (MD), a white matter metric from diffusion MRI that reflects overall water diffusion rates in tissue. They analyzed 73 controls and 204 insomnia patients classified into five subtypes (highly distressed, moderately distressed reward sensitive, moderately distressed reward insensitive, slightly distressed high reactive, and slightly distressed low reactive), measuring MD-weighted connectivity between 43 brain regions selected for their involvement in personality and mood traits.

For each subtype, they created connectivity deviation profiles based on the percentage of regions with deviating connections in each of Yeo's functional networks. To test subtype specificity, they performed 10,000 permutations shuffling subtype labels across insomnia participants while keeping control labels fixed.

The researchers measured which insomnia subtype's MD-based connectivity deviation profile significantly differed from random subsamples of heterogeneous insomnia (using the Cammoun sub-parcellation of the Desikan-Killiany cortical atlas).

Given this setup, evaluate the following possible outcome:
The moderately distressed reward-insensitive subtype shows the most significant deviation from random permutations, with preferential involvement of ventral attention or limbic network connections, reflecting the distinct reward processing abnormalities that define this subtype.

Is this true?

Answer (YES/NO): NO